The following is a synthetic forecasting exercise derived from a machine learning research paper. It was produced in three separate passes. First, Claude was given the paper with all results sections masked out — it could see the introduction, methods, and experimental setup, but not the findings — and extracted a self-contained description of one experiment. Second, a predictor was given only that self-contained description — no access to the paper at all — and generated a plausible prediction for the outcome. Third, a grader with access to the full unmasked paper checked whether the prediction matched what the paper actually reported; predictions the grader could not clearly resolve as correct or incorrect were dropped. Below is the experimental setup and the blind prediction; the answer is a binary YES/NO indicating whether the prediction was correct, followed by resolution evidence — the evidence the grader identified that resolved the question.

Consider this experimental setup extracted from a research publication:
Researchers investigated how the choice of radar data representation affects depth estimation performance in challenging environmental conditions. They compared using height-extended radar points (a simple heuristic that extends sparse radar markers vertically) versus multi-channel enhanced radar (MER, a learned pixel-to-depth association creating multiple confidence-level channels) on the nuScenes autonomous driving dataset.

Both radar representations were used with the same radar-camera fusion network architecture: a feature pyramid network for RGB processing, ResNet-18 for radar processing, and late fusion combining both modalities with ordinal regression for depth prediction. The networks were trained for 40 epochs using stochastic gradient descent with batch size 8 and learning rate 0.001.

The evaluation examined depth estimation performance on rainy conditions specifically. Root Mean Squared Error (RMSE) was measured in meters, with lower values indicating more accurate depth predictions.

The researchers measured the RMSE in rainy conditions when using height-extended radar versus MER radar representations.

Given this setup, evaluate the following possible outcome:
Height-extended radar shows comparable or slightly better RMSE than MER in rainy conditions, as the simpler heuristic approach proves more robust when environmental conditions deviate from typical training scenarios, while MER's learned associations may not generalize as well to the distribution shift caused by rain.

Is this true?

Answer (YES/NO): NO